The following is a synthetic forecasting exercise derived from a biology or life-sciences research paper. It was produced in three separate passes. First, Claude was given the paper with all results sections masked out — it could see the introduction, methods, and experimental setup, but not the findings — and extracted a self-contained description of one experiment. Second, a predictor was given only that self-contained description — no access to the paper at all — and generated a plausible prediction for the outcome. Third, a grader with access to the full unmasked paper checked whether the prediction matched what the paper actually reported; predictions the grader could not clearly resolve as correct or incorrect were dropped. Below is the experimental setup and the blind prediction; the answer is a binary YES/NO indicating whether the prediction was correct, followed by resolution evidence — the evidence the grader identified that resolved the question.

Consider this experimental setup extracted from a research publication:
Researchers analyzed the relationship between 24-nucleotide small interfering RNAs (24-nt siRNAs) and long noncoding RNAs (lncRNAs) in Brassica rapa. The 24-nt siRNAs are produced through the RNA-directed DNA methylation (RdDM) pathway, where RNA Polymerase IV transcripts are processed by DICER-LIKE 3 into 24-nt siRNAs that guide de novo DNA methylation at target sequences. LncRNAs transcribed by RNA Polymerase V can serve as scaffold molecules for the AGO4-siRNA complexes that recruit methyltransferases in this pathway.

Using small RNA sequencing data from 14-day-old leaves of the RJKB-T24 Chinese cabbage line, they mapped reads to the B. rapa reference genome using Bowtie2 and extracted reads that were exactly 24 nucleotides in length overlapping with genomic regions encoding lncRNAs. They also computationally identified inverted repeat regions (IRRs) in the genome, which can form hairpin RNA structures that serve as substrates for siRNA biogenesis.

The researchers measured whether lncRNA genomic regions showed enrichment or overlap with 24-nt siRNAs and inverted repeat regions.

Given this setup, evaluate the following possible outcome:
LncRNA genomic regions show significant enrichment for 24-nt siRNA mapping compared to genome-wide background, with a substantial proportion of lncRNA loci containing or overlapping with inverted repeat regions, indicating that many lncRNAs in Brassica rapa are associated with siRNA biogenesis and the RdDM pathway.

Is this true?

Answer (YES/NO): NO